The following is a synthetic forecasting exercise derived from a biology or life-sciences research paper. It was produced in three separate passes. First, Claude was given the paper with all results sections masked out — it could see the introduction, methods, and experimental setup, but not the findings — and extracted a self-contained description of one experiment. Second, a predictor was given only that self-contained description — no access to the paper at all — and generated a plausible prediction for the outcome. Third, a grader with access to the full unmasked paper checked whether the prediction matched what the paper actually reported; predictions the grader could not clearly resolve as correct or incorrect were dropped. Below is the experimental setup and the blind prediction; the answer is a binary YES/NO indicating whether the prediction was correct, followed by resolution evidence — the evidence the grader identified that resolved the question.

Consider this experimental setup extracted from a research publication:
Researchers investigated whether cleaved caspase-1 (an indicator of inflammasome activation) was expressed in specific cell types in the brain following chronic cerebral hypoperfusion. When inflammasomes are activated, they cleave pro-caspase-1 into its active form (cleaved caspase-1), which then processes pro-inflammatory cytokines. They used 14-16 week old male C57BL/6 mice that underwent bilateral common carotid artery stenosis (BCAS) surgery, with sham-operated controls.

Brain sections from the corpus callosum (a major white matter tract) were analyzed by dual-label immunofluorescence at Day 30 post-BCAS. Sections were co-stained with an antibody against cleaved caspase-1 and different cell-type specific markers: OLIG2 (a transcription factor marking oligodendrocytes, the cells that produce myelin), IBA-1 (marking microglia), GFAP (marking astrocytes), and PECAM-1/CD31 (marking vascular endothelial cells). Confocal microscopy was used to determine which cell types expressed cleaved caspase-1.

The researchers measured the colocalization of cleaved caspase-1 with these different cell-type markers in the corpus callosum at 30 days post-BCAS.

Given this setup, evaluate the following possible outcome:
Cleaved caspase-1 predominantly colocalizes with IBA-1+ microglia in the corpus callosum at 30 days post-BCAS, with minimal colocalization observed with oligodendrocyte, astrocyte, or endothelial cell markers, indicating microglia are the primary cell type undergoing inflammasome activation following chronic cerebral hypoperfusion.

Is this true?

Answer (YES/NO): NO